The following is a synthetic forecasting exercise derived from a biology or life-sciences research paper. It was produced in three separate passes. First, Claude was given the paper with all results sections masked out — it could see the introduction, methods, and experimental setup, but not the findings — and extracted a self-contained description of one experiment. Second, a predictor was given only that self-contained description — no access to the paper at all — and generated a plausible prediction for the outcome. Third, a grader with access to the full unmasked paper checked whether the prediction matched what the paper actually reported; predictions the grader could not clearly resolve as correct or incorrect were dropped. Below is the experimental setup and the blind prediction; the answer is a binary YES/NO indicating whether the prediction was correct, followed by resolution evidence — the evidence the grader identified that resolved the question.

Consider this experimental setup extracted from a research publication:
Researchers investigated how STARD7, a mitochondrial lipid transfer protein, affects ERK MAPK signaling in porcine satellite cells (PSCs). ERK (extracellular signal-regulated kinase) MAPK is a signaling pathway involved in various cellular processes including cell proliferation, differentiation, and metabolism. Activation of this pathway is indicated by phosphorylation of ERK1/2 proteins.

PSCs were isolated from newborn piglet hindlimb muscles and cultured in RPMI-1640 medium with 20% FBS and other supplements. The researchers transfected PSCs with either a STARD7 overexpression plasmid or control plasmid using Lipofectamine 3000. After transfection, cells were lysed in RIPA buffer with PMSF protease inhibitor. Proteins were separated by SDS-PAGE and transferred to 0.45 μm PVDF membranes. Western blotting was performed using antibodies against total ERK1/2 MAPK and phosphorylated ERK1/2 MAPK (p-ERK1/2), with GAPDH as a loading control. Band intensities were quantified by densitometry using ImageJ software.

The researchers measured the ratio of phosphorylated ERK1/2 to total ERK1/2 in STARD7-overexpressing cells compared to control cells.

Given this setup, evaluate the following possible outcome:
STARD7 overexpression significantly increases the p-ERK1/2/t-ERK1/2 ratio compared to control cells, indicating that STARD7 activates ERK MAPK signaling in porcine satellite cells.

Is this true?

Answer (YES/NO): NO